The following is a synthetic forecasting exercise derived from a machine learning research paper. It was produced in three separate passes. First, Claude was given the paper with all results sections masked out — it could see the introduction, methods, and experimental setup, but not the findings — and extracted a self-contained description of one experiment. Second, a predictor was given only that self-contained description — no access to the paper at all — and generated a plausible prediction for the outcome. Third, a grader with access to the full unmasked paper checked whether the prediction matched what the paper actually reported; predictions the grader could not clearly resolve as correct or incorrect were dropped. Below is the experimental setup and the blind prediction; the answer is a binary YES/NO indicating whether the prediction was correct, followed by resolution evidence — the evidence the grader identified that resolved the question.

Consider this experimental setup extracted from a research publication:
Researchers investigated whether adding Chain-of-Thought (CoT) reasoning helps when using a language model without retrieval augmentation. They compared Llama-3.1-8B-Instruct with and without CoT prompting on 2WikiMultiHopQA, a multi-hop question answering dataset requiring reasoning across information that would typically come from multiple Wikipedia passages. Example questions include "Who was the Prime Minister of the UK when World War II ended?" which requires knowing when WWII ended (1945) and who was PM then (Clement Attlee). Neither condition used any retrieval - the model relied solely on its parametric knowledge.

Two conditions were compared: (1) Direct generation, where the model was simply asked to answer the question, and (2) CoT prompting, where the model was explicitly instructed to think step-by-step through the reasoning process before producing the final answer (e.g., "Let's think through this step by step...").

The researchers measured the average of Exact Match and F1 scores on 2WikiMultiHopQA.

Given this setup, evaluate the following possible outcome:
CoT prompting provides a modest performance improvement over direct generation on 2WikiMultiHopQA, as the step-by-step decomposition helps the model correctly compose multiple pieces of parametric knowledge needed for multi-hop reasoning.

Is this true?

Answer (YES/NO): NO